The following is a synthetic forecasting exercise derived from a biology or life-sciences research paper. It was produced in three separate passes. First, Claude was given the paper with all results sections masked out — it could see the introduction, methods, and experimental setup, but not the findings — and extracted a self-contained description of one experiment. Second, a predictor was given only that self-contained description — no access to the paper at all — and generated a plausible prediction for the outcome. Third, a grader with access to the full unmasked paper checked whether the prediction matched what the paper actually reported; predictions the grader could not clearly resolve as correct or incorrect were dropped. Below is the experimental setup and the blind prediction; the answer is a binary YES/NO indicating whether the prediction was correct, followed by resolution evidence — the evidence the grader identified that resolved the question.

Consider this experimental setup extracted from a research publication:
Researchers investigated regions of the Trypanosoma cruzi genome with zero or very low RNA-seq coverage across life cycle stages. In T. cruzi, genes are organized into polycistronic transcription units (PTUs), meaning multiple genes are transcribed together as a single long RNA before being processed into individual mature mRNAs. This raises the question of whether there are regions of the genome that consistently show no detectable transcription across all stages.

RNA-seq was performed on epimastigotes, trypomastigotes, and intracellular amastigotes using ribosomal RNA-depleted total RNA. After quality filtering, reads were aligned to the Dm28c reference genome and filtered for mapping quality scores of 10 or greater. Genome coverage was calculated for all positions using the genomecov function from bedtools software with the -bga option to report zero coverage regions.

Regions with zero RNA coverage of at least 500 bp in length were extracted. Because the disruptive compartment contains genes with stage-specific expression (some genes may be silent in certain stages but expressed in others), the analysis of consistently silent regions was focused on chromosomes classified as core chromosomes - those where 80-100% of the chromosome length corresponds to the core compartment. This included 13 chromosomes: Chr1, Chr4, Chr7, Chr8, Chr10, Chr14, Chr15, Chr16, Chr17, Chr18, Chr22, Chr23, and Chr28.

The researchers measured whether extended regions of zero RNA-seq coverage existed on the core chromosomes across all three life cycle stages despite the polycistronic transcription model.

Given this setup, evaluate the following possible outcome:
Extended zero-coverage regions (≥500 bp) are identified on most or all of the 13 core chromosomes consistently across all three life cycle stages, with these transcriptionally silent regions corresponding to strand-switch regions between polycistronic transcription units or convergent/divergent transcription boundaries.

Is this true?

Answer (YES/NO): NO